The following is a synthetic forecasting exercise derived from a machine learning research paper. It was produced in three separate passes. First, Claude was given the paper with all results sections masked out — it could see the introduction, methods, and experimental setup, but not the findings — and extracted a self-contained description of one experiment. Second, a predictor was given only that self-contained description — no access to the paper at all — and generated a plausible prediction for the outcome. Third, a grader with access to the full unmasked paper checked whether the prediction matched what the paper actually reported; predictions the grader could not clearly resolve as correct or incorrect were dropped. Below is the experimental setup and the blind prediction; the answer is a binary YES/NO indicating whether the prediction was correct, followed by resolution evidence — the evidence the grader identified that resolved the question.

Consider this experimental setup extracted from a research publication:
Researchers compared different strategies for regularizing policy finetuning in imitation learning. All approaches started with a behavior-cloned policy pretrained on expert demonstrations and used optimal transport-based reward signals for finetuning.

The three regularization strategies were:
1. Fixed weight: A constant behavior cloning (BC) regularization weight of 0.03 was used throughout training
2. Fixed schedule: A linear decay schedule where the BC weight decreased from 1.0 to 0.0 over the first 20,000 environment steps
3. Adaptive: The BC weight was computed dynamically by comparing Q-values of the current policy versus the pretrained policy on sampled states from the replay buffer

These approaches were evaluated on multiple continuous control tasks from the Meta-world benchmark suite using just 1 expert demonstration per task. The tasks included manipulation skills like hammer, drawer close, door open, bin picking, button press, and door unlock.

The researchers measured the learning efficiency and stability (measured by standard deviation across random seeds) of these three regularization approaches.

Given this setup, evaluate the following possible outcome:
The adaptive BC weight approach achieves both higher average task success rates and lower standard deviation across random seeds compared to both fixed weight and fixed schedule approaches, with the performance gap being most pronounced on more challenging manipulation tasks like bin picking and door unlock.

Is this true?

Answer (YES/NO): NO